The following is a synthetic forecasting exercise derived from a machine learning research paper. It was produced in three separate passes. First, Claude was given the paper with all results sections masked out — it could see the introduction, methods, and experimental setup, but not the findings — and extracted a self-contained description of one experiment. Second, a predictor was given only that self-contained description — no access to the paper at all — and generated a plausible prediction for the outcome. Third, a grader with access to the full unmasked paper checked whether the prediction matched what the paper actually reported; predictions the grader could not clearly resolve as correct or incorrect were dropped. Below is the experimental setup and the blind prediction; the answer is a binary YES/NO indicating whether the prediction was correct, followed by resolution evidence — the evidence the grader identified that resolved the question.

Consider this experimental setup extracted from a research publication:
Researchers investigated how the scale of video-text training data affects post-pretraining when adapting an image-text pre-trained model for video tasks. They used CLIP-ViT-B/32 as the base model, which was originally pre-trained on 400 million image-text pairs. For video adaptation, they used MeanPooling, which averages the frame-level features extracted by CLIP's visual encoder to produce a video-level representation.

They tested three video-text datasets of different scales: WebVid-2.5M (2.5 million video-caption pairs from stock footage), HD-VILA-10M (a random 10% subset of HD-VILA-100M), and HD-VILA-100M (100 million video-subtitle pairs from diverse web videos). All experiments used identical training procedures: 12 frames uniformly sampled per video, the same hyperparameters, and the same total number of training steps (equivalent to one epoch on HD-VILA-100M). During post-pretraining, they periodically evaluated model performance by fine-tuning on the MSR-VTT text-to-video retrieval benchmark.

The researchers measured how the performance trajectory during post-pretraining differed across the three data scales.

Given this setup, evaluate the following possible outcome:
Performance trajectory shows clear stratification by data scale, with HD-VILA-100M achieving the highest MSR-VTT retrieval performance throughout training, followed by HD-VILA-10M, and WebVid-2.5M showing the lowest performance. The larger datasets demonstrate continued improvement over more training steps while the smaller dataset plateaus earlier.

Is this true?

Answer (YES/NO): NO